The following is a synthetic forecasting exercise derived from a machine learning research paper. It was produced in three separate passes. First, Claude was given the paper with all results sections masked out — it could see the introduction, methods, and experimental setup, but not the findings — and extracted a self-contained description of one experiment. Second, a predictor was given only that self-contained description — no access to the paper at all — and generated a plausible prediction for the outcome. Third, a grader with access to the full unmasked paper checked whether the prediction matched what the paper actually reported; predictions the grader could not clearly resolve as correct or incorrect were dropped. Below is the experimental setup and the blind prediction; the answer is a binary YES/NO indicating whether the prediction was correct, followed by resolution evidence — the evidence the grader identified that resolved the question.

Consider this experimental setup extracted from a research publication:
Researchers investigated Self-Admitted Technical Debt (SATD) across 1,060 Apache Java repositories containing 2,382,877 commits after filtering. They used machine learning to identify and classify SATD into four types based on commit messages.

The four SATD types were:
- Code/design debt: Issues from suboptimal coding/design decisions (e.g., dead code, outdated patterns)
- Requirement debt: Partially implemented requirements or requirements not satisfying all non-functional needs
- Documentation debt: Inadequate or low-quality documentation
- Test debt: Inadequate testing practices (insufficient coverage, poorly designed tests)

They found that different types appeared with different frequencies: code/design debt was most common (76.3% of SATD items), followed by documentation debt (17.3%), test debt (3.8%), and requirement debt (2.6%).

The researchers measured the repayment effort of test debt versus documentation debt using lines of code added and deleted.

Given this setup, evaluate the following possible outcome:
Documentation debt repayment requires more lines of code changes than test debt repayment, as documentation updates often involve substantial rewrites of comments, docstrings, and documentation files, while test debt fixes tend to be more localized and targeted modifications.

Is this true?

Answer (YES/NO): NO